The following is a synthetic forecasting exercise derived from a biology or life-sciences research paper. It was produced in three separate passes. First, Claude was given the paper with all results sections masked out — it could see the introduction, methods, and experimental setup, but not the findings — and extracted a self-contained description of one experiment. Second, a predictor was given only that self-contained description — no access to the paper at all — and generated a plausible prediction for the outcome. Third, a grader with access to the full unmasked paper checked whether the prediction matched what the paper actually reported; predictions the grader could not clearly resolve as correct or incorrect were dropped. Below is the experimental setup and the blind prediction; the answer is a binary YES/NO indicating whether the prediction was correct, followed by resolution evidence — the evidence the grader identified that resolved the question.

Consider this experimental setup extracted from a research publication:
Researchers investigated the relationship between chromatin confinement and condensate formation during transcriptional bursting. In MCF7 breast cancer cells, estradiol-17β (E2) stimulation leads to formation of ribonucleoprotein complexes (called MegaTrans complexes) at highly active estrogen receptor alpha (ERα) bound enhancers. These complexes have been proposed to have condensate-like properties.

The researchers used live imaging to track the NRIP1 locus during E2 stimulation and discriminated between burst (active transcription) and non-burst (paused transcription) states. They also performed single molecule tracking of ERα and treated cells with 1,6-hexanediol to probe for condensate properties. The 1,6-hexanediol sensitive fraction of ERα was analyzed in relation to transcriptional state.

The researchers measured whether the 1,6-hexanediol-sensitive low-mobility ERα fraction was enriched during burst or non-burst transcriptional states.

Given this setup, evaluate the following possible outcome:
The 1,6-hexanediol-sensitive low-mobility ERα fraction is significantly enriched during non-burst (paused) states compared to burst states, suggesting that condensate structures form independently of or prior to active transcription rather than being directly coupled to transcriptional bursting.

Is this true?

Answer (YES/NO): NO